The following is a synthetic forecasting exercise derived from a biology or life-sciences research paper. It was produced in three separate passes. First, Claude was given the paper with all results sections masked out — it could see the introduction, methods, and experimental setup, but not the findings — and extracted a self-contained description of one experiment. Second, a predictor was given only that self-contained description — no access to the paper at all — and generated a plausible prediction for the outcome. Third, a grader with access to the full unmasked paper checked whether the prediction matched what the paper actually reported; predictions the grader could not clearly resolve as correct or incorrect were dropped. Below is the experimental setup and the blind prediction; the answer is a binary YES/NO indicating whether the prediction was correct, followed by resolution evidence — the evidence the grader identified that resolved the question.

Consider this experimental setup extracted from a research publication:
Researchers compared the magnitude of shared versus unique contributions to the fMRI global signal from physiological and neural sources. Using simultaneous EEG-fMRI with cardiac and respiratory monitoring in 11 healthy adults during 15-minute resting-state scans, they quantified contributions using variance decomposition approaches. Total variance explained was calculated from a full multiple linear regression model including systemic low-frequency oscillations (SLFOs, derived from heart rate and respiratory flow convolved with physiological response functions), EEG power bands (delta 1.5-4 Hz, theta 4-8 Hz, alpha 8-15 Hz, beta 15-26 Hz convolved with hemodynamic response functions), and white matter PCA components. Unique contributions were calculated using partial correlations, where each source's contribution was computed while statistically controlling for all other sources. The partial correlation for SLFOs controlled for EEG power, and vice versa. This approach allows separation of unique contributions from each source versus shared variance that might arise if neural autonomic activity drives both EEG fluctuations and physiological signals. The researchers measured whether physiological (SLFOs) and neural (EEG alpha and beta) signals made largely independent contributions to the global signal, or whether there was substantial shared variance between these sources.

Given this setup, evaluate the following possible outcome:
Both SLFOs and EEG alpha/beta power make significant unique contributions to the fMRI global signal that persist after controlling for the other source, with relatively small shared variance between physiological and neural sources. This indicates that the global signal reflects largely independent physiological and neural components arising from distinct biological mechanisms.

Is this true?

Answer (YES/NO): YES